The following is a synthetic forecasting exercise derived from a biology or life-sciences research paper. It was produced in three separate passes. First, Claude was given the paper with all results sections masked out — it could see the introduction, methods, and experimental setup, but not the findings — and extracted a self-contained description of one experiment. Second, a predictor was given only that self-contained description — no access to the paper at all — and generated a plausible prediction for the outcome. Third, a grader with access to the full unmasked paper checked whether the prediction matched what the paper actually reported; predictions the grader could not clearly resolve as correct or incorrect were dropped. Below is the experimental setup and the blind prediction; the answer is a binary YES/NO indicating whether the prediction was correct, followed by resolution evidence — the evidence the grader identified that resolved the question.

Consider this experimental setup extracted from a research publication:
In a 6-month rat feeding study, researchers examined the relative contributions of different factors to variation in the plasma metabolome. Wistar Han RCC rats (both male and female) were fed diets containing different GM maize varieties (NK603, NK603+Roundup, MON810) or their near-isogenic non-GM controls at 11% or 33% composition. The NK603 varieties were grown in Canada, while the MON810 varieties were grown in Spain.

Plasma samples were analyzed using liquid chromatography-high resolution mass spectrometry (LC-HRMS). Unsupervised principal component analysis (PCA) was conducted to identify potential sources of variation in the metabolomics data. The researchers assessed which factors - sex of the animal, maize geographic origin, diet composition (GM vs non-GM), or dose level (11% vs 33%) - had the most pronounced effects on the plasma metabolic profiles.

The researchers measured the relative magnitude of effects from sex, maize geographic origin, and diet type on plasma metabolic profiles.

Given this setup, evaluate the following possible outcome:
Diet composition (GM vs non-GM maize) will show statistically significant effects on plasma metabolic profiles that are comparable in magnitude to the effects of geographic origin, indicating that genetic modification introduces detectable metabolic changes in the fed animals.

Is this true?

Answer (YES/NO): NO